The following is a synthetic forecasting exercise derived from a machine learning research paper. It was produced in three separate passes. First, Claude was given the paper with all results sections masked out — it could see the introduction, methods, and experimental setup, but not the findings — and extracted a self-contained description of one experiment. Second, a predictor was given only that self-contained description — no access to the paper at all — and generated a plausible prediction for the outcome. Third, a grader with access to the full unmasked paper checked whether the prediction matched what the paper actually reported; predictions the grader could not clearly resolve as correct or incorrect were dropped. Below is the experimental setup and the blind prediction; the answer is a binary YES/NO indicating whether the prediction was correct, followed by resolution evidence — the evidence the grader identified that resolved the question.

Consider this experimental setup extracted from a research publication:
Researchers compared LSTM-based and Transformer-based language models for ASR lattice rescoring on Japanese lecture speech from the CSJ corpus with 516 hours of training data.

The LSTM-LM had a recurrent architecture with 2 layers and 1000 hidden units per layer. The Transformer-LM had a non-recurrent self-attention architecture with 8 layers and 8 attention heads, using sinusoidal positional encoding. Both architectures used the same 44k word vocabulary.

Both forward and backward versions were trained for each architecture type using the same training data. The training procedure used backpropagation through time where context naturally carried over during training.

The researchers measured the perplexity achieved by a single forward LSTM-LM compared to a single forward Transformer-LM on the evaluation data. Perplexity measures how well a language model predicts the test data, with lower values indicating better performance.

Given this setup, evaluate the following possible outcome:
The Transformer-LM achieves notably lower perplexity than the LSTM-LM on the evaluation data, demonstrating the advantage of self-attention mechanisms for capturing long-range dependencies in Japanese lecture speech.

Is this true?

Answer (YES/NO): NO